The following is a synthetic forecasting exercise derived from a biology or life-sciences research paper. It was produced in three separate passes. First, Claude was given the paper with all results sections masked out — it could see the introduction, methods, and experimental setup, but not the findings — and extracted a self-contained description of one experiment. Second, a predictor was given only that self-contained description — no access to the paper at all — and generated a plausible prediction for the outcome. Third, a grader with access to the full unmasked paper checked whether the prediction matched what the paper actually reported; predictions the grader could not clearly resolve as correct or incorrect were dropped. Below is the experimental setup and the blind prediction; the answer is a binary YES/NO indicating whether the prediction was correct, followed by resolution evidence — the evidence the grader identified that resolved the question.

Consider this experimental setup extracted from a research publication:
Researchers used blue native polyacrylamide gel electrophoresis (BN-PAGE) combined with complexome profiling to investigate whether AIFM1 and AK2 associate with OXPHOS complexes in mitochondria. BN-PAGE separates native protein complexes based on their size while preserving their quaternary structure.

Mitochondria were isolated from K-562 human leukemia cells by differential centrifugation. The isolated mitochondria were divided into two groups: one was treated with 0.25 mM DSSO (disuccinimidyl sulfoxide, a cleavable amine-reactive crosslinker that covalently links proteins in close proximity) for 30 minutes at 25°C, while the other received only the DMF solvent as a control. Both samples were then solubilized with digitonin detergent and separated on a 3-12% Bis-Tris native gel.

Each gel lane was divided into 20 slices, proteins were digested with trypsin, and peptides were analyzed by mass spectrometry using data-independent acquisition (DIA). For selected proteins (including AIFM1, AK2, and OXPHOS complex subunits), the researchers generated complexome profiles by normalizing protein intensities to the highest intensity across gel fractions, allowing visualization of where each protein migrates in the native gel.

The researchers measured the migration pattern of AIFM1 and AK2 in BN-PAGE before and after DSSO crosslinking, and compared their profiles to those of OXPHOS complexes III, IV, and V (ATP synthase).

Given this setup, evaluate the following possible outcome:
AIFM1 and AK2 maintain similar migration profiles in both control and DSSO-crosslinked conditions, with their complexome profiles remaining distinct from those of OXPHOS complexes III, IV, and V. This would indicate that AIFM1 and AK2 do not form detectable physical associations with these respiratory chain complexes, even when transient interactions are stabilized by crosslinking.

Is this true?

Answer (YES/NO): NO